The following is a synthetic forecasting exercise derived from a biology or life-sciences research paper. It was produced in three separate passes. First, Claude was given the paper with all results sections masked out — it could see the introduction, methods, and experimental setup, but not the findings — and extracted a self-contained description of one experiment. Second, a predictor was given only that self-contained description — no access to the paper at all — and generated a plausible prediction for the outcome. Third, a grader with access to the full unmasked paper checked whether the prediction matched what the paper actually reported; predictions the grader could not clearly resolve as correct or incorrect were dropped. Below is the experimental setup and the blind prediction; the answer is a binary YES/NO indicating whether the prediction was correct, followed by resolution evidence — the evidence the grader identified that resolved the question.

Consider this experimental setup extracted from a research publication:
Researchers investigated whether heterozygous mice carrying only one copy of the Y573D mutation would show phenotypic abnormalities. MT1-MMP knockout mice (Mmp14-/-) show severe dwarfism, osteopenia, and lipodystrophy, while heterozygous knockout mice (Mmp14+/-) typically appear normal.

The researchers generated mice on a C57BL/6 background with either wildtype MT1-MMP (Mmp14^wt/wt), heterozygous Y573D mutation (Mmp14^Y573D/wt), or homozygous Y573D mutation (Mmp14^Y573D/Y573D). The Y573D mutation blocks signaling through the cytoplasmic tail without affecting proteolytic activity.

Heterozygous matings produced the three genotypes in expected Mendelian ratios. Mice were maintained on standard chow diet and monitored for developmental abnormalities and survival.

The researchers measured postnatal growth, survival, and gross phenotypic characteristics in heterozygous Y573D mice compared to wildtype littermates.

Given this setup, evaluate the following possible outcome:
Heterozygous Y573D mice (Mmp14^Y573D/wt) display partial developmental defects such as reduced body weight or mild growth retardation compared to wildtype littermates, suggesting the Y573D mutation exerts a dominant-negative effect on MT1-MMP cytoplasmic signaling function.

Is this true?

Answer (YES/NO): YES